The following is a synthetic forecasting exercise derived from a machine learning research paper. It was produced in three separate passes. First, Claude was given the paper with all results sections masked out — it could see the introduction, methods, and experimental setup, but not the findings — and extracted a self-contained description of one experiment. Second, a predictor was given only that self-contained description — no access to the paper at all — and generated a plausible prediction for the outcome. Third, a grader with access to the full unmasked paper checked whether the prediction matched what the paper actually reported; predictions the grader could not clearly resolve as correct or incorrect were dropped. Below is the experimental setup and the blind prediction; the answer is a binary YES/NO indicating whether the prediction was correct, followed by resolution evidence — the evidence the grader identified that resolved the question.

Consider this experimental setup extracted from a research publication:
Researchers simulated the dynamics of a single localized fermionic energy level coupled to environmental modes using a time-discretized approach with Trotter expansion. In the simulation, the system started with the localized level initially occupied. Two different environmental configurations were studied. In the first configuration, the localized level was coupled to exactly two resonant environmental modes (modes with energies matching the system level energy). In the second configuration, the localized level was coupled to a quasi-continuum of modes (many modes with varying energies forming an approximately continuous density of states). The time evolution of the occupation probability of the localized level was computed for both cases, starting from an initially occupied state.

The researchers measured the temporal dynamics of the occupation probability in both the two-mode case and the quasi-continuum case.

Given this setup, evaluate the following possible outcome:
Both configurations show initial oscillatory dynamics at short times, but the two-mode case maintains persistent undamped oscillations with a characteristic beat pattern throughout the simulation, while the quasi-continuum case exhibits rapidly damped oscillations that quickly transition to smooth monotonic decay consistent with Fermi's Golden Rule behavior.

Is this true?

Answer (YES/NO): NO